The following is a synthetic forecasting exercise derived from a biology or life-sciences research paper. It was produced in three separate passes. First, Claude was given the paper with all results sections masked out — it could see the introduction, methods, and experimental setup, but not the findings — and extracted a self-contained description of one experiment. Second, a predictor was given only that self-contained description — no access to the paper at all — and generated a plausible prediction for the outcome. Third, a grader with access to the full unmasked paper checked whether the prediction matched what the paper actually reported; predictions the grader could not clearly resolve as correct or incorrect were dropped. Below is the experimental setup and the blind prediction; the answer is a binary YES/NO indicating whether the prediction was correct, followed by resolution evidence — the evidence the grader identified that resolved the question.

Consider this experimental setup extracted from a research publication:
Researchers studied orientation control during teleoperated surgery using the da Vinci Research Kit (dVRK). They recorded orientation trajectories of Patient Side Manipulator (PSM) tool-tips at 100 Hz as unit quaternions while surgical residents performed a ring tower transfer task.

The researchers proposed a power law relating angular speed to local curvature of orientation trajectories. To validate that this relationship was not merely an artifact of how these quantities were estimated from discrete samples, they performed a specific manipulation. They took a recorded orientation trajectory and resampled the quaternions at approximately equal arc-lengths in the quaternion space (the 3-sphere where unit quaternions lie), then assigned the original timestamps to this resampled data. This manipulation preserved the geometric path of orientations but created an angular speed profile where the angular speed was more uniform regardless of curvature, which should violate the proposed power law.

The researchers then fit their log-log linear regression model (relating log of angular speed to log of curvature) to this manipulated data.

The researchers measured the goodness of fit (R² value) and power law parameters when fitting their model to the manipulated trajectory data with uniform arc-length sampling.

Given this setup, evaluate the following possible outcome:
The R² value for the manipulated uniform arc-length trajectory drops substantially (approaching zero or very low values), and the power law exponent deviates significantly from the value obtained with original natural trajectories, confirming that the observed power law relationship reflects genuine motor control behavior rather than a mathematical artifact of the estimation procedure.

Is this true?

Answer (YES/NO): YES